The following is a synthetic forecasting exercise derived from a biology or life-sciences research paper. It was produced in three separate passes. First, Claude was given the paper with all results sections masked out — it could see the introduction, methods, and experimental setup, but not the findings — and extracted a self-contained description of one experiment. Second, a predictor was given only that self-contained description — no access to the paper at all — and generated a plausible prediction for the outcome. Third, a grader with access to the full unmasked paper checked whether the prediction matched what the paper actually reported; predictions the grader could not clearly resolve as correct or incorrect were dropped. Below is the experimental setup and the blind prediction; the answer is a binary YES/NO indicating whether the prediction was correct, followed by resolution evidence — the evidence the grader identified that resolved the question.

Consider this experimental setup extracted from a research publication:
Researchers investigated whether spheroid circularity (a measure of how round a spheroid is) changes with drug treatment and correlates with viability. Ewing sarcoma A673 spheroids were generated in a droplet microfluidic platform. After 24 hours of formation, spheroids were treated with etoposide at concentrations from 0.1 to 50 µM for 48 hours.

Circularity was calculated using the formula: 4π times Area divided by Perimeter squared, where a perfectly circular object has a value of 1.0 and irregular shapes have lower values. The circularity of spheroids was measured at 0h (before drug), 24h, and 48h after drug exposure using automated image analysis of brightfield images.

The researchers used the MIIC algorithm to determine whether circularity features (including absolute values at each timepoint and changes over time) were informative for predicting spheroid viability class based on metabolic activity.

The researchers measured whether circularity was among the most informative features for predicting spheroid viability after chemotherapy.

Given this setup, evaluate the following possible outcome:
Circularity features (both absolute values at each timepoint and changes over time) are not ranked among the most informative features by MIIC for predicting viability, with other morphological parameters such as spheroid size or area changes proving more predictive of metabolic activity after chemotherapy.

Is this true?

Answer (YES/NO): YES